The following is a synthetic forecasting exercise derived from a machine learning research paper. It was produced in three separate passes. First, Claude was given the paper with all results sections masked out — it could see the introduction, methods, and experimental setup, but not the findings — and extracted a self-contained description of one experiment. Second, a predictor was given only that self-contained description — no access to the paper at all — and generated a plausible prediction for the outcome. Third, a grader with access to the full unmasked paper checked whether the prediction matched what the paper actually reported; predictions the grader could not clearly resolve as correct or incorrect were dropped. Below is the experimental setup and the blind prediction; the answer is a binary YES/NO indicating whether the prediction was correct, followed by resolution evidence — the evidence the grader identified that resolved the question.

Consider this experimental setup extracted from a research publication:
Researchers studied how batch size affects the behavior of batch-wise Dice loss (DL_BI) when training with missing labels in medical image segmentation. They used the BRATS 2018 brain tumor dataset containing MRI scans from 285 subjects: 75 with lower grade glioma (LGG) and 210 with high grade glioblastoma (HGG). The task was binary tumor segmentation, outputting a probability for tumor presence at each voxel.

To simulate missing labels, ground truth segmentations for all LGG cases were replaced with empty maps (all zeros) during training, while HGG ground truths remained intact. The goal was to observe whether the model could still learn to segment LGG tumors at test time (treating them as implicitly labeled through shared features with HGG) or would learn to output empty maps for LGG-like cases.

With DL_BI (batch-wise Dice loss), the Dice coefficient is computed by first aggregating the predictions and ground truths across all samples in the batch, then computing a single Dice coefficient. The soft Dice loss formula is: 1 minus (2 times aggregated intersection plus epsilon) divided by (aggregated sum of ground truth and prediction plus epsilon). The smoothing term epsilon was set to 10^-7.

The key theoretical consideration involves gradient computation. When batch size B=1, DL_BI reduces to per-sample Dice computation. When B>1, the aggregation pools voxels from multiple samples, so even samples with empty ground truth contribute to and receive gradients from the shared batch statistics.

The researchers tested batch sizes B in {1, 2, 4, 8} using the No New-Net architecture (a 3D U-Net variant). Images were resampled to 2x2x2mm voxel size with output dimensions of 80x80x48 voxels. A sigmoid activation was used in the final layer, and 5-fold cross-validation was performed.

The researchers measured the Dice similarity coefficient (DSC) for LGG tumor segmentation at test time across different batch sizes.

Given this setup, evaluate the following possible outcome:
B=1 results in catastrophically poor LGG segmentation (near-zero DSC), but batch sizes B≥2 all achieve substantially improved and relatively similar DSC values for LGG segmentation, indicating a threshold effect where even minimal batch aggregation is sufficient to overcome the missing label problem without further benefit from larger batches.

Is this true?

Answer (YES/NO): NO